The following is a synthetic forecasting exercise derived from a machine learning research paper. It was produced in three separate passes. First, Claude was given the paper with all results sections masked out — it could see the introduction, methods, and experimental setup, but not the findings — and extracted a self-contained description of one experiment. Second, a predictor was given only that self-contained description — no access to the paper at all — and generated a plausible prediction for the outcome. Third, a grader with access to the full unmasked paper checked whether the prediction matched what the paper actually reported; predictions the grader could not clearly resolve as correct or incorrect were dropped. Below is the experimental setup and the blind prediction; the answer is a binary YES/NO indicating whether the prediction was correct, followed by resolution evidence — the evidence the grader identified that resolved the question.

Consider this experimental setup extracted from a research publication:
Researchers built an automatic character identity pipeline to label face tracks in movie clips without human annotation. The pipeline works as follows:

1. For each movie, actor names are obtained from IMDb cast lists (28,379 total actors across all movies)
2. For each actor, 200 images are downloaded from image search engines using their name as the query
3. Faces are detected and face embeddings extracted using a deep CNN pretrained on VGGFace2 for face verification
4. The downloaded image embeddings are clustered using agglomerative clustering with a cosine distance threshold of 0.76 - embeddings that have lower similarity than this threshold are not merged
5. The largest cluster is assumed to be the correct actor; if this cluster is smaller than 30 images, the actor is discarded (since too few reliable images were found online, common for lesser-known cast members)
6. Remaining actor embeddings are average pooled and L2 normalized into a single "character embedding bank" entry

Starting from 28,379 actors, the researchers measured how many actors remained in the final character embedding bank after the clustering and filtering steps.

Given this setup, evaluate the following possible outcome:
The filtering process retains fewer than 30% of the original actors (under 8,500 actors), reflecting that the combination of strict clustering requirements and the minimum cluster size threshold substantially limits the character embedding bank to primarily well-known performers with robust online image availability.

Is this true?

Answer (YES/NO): NO